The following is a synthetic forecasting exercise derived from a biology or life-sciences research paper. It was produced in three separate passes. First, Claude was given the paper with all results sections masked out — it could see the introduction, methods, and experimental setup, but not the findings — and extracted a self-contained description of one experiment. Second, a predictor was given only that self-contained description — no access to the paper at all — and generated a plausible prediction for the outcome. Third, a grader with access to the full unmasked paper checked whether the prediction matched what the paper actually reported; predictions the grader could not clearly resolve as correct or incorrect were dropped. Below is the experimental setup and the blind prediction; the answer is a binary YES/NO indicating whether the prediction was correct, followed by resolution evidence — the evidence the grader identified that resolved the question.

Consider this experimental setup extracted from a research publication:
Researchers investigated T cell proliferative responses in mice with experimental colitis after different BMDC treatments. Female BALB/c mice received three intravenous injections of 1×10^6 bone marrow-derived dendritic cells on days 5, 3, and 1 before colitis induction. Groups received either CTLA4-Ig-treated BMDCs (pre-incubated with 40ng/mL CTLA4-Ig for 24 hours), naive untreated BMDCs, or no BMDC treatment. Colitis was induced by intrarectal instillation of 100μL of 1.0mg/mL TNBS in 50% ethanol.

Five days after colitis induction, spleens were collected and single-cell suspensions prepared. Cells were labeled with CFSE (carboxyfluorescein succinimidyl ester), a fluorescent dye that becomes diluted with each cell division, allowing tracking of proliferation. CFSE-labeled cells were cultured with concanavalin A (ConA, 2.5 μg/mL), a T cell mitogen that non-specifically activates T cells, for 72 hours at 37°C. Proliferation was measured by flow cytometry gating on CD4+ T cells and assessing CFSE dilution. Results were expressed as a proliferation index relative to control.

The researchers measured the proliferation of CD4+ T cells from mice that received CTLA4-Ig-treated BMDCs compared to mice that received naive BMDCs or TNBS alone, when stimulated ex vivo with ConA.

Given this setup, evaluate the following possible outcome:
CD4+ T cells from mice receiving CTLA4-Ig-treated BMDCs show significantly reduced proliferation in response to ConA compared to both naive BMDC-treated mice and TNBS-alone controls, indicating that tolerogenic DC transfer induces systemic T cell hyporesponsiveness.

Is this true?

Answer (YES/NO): YES